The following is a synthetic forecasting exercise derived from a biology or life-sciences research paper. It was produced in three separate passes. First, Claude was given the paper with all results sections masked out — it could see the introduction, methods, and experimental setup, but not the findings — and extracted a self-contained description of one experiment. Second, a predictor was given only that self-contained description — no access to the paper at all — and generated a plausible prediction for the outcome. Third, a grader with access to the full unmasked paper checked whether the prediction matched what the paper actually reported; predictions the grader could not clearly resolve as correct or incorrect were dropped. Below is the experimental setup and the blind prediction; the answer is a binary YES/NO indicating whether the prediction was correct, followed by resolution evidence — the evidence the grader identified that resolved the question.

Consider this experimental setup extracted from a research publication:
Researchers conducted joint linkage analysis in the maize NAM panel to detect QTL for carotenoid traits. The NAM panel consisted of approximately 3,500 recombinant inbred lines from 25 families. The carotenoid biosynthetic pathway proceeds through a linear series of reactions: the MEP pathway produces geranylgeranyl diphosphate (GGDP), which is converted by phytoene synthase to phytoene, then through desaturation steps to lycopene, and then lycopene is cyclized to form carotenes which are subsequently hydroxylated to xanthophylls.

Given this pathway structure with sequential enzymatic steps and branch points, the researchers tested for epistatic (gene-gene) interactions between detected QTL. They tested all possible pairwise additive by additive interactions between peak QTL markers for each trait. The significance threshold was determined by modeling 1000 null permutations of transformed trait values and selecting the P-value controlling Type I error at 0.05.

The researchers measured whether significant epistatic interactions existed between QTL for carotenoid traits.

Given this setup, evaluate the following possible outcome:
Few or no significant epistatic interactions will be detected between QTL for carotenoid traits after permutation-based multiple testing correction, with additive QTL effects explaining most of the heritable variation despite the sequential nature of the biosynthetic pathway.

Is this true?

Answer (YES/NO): YES